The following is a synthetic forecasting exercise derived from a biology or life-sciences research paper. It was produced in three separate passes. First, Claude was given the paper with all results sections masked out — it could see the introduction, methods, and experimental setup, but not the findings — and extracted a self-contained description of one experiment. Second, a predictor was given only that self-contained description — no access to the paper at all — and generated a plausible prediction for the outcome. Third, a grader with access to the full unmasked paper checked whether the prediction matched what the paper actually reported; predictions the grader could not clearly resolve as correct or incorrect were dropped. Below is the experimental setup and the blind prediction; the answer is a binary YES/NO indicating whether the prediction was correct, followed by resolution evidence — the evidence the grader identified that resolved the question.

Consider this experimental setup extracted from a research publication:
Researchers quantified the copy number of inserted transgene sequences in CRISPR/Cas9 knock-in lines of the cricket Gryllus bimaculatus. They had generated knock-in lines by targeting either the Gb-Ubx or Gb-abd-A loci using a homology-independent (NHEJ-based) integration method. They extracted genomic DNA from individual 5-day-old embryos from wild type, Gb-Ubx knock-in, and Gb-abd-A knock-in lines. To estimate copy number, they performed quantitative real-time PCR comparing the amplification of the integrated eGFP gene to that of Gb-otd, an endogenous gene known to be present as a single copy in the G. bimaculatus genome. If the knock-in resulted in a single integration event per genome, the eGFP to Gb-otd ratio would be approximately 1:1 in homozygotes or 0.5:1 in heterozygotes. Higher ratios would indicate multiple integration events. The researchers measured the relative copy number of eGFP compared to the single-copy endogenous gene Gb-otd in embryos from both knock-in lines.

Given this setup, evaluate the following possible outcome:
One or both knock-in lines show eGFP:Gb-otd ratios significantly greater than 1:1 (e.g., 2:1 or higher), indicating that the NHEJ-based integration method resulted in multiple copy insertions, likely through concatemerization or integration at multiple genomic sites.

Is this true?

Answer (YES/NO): YES